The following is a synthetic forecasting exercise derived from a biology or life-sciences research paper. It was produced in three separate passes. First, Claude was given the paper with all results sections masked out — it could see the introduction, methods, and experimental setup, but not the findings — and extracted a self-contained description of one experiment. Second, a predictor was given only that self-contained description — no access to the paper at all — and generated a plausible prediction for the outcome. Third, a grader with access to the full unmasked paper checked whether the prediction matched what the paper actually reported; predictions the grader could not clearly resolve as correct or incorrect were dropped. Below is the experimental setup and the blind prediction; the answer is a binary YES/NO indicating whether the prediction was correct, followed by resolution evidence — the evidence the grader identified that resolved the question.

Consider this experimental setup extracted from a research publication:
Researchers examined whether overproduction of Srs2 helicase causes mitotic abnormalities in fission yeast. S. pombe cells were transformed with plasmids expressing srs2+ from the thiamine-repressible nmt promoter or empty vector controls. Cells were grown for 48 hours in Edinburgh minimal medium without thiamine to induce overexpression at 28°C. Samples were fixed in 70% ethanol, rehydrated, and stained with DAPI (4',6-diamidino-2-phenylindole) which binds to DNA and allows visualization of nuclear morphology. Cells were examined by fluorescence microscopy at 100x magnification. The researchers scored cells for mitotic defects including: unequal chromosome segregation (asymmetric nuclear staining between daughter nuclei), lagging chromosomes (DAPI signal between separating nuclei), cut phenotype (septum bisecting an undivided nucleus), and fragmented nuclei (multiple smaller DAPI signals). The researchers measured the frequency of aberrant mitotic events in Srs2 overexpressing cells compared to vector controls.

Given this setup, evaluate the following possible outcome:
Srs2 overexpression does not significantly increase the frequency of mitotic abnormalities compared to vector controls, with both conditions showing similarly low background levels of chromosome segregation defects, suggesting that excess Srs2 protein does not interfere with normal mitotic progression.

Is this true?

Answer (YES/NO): NO